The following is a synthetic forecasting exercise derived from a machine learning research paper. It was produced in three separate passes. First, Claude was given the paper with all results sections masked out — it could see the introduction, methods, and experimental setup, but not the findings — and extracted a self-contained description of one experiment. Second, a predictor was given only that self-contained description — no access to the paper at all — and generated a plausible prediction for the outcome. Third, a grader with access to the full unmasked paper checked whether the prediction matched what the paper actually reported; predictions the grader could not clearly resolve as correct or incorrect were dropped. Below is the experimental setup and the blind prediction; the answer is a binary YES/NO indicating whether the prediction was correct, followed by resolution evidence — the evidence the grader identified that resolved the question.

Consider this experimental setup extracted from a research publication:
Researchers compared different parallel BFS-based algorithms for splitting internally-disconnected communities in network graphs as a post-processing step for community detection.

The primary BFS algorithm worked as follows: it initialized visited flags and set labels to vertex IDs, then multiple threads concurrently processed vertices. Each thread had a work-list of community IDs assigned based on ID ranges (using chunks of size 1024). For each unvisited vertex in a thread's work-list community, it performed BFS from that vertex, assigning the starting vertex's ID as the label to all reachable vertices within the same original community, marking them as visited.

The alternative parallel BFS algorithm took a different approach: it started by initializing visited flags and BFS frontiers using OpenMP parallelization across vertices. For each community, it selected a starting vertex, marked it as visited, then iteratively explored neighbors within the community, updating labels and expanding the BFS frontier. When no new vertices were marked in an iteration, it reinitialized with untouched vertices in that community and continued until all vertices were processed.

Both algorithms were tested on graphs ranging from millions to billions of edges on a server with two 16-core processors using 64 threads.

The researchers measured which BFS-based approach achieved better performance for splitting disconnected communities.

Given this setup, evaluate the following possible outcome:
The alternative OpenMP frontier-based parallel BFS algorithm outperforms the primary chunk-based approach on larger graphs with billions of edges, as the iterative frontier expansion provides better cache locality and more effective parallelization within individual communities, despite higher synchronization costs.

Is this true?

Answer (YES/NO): NO